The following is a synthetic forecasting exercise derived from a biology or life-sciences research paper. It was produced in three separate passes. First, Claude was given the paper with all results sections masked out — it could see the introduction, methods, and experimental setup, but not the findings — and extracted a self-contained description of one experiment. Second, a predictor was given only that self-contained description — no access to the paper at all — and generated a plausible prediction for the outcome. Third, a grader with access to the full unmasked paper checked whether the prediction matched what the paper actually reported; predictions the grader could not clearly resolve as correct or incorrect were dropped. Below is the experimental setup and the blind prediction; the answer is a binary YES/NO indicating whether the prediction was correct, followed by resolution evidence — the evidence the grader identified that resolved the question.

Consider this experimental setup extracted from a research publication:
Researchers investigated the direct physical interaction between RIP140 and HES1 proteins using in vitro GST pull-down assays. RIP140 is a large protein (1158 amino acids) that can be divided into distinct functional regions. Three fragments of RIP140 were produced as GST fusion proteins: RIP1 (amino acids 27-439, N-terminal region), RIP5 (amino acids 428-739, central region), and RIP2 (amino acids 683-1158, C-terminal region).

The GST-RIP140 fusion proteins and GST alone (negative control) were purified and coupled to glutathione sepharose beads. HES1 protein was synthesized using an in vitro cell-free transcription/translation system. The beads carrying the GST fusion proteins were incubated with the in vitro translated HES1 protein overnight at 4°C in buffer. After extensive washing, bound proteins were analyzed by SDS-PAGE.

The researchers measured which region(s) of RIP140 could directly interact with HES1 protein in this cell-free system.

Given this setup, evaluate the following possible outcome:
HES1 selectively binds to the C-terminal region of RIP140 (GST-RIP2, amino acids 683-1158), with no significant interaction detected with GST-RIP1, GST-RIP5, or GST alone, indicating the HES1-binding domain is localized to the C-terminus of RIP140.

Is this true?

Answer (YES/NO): NO